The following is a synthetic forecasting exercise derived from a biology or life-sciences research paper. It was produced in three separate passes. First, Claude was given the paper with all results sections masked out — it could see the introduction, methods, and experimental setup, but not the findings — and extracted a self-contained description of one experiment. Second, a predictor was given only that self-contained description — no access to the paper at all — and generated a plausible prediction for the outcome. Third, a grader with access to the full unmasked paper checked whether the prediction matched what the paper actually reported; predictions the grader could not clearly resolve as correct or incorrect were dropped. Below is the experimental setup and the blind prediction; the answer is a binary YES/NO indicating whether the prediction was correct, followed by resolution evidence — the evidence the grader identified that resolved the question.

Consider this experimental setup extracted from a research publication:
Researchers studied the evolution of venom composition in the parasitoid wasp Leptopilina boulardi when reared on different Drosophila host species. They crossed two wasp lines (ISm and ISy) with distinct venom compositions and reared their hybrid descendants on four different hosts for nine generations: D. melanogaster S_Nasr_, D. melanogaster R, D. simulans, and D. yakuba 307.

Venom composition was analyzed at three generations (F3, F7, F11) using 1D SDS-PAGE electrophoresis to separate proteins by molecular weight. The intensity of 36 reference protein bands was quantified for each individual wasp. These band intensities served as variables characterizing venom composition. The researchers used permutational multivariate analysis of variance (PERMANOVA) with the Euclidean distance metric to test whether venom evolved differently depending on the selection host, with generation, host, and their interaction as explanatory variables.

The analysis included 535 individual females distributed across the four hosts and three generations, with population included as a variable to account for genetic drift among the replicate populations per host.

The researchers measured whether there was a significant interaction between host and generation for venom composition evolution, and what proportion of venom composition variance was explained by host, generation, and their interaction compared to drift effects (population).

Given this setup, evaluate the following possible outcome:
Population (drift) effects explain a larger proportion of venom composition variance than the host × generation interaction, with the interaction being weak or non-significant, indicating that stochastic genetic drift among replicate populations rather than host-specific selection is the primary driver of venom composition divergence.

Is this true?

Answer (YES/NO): NO